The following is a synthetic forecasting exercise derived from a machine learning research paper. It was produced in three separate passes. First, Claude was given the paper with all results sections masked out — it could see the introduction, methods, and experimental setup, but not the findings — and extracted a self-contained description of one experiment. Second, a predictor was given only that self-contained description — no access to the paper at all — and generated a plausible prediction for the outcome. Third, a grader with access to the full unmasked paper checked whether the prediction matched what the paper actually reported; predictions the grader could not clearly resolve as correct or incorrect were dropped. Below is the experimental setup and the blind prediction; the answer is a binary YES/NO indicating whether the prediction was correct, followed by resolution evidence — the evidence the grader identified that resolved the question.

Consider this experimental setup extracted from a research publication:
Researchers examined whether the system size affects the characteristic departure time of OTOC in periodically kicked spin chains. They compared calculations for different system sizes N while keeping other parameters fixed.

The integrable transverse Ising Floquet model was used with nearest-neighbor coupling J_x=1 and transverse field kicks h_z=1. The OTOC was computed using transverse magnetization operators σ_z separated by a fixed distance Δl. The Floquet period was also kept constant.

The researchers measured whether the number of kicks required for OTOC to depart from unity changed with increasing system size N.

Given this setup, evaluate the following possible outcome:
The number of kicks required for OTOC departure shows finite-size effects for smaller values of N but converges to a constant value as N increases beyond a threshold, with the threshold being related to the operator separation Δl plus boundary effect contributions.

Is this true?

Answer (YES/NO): NO